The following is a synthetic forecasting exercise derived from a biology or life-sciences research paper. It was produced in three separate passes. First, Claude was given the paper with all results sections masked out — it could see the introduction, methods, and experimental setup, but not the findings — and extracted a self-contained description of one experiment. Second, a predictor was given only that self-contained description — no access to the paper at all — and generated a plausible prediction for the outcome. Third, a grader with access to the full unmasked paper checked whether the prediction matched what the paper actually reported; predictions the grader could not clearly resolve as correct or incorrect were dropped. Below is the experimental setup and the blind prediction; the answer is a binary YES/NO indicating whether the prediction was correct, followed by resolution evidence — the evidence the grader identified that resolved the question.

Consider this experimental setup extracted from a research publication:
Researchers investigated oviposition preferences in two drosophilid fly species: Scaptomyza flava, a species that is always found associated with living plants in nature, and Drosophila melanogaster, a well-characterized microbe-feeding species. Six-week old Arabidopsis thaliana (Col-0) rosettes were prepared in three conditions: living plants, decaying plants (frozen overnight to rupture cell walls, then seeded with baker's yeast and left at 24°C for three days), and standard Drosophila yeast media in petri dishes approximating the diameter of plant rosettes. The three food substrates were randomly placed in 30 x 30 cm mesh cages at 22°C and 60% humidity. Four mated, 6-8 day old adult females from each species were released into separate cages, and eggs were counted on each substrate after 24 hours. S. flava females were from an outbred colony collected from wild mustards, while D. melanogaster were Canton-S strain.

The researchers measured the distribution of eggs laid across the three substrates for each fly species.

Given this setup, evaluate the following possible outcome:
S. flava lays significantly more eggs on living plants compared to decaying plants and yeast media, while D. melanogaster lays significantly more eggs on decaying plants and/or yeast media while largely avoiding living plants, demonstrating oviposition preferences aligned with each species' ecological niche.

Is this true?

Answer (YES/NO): YES